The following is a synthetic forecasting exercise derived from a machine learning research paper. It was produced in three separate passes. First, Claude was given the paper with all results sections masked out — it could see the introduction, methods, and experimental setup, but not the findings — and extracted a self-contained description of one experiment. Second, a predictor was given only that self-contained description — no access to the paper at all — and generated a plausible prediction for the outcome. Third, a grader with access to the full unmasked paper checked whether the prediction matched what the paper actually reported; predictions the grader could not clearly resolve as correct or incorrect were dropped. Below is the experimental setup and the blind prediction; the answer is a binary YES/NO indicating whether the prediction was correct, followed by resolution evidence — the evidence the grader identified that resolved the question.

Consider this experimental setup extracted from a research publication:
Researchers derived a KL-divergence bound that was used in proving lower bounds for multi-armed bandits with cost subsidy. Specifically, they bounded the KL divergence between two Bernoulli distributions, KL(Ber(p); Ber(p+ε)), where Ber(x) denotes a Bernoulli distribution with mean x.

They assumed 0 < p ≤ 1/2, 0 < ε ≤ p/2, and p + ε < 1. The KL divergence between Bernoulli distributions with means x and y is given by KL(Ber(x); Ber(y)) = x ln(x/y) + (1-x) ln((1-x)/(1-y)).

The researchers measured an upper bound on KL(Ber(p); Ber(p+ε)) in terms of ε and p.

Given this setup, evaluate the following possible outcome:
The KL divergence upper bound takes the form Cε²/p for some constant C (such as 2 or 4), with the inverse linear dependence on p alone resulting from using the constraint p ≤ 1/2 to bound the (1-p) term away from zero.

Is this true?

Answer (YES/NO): YES